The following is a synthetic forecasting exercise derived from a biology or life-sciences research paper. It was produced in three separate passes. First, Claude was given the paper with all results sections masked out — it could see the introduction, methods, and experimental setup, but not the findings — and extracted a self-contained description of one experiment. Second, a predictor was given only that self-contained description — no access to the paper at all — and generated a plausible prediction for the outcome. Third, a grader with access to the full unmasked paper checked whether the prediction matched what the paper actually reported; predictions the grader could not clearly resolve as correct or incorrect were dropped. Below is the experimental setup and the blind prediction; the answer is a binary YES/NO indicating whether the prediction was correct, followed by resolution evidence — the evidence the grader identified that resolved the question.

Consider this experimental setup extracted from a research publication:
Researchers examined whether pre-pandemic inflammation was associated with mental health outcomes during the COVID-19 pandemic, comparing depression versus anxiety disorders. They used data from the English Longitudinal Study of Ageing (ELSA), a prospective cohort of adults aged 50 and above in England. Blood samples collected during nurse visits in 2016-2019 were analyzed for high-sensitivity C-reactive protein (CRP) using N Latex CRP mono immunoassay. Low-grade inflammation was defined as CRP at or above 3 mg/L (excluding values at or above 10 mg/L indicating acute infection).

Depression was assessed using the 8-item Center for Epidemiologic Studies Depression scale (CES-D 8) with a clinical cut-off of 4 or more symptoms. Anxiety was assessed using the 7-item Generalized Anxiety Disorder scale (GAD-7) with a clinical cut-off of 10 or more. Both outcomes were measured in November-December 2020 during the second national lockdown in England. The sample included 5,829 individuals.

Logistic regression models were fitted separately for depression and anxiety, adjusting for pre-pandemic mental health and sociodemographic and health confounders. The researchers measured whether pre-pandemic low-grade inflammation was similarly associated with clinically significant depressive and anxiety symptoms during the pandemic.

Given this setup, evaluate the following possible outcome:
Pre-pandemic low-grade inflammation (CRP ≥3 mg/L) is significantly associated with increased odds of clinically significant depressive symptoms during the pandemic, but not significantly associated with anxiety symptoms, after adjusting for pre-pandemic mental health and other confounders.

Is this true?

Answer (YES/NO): YES